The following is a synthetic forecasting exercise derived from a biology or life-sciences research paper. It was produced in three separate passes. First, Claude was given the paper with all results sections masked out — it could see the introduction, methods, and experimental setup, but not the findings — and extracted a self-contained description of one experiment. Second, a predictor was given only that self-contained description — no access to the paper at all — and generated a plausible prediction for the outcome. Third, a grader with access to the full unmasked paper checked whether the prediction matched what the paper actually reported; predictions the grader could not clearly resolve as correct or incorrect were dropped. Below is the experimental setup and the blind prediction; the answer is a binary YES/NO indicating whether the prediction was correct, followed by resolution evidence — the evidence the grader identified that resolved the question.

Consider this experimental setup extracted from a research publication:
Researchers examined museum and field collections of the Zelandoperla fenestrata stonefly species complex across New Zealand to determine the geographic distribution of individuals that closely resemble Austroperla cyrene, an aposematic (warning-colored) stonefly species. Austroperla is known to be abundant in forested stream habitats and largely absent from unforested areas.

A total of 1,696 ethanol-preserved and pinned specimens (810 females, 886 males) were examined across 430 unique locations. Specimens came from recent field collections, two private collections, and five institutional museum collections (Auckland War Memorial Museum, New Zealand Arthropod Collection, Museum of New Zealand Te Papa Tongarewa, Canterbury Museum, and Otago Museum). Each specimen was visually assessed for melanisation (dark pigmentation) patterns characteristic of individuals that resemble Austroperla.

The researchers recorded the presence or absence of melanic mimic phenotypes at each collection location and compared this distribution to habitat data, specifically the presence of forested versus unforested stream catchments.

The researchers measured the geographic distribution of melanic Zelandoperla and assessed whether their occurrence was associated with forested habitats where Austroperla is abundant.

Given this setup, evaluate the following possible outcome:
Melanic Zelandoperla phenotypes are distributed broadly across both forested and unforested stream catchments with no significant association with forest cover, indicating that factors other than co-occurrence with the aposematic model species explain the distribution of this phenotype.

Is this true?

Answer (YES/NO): NO